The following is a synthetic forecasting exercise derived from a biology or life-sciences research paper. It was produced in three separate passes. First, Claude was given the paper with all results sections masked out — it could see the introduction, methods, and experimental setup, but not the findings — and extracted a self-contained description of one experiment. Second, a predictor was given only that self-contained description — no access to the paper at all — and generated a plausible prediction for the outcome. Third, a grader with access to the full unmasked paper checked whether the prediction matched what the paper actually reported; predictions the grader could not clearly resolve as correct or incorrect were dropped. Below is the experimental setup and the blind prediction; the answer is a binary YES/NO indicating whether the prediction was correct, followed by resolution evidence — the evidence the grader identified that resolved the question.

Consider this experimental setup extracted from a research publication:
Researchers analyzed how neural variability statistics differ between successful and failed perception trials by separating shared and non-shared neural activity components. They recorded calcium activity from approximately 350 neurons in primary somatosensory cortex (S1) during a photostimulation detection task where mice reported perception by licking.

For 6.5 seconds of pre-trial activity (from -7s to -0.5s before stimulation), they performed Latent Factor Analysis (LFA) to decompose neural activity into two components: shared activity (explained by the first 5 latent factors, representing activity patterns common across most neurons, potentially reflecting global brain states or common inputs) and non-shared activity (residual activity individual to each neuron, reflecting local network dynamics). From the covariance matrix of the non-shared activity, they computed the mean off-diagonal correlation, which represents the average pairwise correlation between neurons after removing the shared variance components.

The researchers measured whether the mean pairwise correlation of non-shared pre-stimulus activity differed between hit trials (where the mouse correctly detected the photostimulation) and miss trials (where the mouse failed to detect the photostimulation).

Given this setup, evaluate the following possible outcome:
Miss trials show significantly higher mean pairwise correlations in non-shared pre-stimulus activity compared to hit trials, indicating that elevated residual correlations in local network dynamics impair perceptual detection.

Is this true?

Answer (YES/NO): NO